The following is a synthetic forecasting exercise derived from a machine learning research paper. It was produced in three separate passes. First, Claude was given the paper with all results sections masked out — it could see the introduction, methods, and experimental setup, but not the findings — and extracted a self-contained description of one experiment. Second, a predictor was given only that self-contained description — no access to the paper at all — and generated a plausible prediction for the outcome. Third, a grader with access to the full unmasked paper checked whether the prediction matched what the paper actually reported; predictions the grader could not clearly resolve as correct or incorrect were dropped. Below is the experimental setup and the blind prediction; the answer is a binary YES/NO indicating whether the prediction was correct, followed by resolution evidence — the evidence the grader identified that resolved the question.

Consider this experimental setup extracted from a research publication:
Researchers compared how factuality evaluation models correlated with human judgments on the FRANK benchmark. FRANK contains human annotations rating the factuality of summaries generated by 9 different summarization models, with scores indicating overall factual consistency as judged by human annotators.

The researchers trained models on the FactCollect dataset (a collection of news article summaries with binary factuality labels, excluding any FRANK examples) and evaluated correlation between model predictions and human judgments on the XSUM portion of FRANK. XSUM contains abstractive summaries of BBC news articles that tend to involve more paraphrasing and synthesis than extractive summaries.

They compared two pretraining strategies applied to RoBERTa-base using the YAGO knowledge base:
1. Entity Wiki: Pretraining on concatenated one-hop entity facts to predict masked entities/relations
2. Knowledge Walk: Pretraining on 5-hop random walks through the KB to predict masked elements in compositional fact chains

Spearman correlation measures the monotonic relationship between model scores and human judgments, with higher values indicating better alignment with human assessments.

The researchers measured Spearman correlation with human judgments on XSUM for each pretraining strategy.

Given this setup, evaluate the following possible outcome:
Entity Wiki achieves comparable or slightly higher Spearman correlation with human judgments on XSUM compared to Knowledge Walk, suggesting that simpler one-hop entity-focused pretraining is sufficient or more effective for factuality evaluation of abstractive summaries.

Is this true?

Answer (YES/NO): YES